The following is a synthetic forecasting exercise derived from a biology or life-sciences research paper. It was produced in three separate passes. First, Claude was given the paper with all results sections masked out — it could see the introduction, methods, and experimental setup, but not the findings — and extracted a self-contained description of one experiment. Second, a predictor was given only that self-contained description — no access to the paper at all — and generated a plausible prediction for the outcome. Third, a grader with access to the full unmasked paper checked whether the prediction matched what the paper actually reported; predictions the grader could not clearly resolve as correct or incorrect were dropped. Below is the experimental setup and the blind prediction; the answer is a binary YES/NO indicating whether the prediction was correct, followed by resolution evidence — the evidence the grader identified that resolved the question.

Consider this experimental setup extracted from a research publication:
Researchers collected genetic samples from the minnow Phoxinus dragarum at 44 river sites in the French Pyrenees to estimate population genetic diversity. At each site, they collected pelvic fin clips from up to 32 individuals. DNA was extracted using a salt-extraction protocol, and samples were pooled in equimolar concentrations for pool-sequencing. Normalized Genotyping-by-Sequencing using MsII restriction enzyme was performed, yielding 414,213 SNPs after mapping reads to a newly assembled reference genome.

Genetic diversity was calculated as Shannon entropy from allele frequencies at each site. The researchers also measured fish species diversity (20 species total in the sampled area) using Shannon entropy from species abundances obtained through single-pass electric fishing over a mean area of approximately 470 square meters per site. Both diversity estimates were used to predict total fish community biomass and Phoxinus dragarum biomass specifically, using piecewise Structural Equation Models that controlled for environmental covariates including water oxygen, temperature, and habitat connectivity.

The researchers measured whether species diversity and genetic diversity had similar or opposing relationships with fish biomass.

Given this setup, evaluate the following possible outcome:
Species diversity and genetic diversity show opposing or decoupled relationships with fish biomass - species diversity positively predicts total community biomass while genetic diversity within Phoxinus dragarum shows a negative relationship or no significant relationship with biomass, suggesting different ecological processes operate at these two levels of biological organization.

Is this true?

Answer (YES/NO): NO